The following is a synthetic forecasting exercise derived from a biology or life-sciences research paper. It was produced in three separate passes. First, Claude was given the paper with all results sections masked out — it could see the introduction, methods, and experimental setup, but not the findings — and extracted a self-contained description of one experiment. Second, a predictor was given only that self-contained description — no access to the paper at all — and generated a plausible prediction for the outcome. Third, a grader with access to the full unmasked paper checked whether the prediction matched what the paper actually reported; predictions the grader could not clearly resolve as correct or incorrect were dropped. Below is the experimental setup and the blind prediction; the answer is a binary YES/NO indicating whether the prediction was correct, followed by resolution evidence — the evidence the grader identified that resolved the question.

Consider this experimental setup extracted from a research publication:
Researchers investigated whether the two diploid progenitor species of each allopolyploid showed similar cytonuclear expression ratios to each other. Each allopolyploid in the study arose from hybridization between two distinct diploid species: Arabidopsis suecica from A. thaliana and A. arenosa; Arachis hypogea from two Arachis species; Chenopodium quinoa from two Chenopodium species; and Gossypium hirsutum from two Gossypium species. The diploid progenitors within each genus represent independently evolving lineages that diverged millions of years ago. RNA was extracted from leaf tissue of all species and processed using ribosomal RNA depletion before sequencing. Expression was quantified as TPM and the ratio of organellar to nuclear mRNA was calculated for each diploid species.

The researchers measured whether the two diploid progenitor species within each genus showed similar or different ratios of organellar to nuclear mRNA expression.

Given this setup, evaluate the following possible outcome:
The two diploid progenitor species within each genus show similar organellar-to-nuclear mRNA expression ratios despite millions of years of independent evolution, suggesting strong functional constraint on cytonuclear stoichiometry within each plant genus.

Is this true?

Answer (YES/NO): YES